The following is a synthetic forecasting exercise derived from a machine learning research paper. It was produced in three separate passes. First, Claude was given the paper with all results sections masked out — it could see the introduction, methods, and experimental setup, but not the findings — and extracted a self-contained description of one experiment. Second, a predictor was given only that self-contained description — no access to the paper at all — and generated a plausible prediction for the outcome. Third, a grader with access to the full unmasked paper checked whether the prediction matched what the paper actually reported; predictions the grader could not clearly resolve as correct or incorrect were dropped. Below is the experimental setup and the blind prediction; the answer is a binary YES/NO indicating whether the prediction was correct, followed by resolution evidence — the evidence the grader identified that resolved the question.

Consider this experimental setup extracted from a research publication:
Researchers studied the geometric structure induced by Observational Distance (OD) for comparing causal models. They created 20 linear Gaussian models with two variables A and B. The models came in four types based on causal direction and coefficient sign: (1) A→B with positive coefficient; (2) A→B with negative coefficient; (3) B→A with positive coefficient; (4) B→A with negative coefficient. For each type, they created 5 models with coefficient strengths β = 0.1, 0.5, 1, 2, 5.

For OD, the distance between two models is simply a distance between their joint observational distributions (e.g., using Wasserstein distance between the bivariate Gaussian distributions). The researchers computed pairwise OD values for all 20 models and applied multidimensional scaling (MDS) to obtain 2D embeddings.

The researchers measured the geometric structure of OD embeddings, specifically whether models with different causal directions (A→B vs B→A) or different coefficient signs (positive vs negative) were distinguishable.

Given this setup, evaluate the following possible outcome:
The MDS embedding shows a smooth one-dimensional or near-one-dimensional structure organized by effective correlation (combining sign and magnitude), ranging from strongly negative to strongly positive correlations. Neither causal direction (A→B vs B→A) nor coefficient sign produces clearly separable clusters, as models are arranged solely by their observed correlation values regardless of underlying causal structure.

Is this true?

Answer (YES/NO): NO